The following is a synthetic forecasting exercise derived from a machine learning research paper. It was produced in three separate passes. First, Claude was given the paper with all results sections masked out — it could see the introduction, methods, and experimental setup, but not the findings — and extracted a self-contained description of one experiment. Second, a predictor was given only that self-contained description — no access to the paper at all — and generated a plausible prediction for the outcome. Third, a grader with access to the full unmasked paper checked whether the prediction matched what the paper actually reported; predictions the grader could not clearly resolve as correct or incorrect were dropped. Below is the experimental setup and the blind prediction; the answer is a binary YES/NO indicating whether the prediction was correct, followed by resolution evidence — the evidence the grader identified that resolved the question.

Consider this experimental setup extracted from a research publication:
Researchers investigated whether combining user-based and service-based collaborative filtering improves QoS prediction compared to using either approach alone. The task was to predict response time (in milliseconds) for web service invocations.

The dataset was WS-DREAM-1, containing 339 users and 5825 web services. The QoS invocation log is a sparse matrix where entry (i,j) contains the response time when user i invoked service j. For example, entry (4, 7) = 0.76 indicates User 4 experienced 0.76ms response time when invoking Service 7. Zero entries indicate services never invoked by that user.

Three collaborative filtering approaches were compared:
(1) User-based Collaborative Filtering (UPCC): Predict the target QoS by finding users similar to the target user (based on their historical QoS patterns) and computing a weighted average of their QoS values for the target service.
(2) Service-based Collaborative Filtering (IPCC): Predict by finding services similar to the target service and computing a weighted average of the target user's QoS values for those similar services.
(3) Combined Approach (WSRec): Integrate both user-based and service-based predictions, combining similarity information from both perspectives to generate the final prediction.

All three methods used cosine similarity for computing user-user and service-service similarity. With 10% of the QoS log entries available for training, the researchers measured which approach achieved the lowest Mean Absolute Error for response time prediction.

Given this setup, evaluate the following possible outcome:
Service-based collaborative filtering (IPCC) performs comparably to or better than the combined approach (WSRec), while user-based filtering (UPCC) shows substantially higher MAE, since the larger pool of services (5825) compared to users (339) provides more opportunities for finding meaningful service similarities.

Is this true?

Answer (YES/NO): NO